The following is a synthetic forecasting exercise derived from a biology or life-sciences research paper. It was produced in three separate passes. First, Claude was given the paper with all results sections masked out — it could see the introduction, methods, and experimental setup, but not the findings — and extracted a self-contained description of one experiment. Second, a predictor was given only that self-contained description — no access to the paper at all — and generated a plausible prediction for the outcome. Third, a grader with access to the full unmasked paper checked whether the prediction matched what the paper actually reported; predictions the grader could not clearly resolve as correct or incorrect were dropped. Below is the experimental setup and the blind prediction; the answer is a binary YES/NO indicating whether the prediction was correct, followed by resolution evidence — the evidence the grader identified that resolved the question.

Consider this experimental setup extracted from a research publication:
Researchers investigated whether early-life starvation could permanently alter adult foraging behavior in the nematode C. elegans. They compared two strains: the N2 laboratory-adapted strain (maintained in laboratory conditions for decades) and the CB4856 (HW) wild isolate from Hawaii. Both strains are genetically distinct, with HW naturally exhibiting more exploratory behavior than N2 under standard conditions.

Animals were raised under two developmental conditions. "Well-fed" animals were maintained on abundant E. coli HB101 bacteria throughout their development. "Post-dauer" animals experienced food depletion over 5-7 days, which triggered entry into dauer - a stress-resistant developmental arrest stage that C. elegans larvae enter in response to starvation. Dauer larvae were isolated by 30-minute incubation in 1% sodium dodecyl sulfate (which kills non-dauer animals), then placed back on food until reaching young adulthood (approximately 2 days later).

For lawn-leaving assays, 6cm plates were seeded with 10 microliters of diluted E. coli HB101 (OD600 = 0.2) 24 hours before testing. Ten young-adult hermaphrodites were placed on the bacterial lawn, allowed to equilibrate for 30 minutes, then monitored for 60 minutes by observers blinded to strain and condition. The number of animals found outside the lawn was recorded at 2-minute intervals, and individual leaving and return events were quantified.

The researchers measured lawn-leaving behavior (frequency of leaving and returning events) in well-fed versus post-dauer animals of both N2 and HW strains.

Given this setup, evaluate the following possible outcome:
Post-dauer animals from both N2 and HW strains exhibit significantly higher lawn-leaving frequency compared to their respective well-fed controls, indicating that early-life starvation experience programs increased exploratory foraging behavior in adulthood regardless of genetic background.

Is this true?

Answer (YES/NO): NO